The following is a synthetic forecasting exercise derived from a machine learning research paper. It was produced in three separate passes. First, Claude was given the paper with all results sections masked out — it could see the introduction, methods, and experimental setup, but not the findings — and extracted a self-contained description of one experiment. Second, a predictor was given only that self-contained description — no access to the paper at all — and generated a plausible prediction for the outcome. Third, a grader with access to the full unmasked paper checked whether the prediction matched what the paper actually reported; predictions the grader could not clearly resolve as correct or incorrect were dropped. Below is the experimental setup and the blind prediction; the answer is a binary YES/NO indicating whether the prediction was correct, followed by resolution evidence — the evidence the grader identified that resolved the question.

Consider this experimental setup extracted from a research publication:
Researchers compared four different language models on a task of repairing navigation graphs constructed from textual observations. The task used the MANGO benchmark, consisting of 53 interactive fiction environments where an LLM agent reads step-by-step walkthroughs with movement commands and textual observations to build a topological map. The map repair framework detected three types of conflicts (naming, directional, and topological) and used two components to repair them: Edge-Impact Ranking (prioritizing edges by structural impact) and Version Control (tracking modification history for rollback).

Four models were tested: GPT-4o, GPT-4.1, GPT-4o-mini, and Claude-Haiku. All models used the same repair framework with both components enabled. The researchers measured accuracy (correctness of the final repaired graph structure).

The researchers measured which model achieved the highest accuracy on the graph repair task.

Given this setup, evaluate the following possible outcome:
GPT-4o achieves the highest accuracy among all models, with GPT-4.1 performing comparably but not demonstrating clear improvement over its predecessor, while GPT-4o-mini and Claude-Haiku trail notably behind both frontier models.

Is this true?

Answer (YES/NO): NO